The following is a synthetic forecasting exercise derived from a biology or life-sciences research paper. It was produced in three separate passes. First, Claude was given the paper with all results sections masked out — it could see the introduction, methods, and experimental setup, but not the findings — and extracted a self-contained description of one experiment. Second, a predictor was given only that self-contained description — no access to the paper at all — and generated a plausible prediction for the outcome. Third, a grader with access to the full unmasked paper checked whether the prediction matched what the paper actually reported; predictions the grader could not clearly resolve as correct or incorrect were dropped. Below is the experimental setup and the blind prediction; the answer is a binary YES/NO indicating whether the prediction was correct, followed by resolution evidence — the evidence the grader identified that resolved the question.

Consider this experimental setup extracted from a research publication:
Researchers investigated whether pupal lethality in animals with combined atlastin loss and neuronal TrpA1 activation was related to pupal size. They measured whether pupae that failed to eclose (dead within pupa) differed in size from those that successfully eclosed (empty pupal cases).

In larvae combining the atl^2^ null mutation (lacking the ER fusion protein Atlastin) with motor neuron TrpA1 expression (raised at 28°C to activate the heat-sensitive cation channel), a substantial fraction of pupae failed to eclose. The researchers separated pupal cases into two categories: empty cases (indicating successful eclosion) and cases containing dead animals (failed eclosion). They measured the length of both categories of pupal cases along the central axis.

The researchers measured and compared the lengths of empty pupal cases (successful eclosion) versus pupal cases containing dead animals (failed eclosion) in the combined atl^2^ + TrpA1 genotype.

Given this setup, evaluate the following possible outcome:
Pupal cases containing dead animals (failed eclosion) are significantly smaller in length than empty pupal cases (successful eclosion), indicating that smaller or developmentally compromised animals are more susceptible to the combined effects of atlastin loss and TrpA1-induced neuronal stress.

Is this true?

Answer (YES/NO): YES